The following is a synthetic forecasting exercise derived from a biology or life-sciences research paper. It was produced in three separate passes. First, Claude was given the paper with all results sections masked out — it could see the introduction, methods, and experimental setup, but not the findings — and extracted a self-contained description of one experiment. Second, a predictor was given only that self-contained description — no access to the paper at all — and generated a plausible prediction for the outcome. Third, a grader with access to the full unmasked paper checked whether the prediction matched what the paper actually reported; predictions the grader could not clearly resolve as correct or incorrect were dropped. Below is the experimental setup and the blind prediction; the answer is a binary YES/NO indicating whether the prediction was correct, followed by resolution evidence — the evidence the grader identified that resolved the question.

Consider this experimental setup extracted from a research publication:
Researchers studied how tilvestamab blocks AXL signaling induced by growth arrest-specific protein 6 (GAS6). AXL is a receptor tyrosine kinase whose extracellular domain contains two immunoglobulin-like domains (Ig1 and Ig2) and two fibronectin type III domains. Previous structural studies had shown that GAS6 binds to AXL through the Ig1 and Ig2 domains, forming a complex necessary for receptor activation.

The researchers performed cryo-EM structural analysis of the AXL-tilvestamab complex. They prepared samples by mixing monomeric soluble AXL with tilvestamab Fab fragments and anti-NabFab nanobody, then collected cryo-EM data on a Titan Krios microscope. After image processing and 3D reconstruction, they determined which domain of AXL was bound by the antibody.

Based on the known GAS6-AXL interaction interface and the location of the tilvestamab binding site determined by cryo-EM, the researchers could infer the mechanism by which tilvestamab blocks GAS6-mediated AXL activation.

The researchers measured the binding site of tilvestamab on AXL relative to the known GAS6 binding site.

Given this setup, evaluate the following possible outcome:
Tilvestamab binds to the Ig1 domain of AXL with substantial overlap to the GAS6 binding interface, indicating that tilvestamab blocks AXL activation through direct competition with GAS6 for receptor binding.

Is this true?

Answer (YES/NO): NO